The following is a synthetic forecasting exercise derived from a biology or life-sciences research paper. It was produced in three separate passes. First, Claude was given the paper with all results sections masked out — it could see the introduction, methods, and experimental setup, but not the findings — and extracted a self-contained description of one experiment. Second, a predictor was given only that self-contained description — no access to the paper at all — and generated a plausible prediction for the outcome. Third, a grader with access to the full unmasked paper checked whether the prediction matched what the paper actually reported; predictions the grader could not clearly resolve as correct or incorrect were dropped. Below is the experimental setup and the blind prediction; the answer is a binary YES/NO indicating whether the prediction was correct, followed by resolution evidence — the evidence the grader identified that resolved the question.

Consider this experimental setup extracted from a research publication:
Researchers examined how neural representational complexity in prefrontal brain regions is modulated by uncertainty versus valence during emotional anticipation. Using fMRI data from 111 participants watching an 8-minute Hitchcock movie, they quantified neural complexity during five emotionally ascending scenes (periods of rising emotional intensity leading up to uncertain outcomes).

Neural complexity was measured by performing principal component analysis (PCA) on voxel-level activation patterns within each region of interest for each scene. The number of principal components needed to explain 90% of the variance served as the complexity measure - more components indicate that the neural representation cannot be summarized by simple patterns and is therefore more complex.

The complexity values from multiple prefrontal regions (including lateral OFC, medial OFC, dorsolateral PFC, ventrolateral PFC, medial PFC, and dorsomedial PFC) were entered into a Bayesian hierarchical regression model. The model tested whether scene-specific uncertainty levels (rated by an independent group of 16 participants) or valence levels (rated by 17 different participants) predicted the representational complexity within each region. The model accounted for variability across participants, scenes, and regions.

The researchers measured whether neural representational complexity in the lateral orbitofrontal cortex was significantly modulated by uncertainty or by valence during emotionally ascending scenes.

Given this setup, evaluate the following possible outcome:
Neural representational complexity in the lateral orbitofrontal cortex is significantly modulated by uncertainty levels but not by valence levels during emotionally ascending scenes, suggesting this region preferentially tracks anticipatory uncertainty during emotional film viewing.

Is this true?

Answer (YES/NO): YES